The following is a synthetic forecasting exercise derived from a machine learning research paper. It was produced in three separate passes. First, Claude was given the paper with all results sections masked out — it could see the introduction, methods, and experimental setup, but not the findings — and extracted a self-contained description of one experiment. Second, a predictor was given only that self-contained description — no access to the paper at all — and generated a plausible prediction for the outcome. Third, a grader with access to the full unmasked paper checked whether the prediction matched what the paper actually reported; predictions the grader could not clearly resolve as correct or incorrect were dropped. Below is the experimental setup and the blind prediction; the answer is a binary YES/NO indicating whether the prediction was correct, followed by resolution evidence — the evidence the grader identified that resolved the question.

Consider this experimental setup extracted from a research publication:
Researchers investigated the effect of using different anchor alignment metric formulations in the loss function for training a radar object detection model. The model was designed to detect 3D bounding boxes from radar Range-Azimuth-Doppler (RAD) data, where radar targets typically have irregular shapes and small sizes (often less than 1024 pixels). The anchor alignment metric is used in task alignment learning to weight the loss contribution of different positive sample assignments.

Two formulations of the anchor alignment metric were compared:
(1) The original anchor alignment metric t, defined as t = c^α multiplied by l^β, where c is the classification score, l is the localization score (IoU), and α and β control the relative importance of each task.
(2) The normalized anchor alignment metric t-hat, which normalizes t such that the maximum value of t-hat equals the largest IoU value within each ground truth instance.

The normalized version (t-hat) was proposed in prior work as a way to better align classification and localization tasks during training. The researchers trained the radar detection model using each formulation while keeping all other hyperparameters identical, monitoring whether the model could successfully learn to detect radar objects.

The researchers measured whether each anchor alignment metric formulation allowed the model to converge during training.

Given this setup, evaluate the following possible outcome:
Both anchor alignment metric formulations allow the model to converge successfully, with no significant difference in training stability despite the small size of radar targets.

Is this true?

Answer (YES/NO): NO